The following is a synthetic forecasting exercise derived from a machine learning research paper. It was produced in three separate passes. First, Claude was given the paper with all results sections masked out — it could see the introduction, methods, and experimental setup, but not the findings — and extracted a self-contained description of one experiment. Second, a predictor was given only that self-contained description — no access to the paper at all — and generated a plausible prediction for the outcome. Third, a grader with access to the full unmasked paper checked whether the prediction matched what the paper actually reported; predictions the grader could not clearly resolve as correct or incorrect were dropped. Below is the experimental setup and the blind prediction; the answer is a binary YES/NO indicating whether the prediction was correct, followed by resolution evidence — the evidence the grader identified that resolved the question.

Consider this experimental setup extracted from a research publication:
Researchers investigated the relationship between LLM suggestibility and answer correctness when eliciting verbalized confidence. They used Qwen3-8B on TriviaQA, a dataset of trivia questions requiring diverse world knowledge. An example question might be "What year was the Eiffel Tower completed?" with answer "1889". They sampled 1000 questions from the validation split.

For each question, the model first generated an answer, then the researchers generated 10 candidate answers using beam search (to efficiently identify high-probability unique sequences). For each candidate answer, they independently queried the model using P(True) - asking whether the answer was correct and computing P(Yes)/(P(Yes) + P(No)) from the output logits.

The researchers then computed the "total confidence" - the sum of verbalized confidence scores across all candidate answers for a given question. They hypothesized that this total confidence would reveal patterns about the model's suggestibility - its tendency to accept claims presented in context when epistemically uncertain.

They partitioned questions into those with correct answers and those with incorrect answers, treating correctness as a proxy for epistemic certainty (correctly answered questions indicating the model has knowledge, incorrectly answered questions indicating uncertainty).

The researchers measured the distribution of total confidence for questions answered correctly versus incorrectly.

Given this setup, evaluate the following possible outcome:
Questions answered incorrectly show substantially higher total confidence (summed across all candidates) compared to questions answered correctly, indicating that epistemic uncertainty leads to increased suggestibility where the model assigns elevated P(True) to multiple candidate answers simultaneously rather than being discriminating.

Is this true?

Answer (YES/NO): YES